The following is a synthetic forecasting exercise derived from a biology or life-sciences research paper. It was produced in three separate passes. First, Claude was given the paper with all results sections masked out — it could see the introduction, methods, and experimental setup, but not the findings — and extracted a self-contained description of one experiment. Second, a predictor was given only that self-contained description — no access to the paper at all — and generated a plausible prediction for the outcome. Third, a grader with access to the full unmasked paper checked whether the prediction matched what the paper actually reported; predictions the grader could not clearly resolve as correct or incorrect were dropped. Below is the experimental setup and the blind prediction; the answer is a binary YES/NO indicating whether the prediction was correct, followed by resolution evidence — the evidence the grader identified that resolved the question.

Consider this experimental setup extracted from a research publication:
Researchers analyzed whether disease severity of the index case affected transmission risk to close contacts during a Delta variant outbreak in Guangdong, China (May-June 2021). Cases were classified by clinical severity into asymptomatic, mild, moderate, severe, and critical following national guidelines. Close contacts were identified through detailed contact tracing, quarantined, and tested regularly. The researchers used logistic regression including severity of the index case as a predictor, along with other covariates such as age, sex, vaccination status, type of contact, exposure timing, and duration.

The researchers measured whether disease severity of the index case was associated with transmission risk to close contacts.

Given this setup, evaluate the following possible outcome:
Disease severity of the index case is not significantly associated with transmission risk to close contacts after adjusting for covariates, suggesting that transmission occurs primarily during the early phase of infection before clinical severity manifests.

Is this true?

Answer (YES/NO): YES